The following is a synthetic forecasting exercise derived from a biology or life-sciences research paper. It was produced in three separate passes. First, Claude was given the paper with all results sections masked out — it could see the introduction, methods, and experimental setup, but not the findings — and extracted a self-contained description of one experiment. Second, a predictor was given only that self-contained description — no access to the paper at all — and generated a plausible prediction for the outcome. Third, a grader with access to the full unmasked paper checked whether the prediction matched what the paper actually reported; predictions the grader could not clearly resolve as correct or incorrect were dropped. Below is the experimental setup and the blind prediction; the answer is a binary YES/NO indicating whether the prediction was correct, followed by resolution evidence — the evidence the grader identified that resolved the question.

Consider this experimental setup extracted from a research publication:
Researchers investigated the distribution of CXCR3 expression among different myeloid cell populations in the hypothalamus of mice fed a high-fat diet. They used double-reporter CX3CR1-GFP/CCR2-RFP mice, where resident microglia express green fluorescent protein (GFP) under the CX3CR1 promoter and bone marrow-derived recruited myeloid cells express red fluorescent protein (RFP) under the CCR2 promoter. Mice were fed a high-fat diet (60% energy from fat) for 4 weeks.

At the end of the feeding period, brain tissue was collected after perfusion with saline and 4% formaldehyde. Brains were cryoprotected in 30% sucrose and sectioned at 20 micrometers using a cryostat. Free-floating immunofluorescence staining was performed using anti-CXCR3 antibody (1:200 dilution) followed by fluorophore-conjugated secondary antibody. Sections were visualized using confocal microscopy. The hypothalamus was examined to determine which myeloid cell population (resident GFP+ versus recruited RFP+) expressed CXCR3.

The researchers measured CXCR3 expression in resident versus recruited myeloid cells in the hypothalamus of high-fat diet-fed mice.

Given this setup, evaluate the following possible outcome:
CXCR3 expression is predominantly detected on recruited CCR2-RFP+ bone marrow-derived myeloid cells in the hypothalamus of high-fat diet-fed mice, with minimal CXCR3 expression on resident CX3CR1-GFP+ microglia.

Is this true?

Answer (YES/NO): YES